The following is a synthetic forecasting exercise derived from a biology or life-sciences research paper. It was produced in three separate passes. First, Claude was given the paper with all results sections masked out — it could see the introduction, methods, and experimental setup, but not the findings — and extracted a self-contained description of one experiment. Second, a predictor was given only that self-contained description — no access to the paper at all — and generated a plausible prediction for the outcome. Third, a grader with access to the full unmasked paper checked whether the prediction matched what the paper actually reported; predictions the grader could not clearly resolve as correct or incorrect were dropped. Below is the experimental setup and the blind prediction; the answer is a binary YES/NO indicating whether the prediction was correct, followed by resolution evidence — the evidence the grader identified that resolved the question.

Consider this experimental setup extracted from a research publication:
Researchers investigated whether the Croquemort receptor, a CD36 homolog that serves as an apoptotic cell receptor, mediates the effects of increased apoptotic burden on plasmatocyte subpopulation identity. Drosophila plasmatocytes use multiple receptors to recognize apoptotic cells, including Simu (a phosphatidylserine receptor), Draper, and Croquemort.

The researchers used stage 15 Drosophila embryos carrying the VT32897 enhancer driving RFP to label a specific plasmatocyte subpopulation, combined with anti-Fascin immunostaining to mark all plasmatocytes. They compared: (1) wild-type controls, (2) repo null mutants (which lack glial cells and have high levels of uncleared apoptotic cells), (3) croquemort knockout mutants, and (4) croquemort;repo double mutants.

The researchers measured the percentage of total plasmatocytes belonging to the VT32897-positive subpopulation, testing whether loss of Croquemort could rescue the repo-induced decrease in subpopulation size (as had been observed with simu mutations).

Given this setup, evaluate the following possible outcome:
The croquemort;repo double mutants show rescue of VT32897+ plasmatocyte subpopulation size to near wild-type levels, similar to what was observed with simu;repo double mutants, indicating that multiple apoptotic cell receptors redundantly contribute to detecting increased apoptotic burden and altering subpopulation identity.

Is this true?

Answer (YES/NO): NO